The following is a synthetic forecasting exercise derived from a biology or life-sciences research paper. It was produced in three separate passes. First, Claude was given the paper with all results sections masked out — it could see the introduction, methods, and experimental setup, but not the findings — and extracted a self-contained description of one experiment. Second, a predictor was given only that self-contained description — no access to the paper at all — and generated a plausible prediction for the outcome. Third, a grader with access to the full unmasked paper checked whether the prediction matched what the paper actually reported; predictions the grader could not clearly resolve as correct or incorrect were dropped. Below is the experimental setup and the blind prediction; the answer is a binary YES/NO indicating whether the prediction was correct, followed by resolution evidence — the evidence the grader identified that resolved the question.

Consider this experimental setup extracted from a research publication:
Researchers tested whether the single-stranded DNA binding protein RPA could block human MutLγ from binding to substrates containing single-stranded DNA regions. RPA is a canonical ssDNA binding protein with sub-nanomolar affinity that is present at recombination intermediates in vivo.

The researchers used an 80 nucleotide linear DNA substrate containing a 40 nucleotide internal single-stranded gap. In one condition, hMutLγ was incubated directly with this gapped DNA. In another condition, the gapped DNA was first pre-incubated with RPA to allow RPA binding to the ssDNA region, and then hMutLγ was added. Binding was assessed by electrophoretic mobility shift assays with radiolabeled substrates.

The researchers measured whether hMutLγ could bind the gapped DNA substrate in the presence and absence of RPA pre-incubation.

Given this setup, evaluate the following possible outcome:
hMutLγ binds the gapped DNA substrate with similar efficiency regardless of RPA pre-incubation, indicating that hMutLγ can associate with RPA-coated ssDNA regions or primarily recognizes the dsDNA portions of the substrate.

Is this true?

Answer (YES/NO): NO